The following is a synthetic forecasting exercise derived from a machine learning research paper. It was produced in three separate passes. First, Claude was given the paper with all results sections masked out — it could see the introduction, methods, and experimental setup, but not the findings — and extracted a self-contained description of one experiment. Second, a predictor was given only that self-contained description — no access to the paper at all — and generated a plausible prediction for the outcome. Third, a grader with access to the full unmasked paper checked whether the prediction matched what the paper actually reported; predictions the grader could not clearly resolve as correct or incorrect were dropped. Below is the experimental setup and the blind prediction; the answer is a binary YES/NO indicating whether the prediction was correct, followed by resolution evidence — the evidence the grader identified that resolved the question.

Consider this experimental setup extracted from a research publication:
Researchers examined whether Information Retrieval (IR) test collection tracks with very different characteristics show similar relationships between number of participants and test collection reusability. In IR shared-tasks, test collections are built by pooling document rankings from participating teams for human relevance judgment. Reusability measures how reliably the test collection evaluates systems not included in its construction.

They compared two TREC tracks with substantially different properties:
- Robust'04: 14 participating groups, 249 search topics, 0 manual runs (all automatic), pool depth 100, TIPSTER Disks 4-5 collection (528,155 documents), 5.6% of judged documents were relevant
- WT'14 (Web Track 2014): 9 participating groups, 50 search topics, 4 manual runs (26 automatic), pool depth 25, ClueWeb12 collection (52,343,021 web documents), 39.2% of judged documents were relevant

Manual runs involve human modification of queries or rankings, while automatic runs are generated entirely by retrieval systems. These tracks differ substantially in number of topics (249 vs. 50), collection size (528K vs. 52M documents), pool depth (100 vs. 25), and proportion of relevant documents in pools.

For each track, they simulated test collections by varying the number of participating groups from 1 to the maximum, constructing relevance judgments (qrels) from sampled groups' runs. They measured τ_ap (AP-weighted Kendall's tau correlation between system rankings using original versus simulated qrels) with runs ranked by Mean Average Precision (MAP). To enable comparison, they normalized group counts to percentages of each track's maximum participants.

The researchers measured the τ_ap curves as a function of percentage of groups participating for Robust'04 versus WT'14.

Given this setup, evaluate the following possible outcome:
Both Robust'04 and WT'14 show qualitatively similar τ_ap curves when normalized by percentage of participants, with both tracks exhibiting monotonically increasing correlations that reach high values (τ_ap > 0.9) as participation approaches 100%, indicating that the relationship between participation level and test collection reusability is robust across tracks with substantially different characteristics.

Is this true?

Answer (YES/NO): NO